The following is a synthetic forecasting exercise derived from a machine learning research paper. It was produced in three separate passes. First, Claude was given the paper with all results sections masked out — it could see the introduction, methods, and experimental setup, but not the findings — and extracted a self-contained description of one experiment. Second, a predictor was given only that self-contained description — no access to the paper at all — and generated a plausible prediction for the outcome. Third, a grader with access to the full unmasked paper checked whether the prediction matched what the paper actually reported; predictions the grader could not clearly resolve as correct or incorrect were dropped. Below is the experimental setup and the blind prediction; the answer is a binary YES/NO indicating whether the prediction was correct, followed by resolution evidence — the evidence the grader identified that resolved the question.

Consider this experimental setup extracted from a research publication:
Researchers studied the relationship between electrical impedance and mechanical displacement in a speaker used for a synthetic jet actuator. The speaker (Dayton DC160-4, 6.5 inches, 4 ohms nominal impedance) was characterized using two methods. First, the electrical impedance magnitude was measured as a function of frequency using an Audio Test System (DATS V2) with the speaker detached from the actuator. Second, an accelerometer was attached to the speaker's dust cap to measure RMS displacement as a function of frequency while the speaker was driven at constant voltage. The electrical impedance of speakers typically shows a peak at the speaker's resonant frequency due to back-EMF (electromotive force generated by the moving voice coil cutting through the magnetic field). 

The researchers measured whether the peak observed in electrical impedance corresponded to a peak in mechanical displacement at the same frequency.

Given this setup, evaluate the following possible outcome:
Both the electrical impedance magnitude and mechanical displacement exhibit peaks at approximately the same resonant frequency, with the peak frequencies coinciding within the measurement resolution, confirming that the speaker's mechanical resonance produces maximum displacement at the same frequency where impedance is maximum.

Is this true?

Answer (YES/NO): NO